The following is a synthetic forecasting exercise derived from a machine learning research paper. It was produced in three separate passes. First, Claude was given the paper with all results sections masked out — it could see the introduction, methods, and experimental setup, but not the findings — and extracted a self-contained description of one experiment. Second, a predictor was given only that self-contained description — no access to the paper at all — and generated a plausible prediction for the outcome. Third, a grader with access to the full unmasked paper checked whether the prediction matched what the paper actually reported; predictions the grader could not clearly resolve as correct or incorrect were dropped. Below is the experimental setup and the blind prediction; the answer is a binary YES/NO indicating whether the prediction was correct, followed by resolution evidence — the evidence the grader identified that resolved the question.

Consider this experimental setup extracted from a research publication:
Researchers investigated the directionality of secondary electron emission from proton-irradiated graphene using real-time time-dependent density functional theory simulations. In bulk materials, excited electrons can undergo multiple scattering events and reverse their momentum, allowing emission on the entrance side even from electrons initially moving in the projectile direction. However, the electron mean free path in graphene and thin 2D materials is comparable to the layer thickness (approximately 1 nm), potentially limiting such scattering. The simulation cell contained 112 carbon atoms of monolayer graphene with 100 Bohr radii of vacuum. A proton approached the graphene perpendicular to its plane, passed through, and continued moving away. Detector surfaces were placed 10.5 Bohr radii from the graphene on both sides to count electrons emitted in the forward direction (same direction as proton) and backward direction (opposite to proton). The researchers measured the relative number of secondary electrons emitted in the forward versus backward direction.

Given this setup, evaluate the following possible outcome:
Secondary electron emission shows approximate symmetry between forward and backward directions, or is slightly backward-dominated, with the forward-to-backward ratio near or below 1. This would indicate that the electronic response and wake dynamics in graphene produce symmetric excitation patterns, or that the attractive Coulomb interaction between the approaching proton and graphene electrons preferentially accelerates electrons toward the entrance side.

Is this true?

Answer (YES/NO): NO